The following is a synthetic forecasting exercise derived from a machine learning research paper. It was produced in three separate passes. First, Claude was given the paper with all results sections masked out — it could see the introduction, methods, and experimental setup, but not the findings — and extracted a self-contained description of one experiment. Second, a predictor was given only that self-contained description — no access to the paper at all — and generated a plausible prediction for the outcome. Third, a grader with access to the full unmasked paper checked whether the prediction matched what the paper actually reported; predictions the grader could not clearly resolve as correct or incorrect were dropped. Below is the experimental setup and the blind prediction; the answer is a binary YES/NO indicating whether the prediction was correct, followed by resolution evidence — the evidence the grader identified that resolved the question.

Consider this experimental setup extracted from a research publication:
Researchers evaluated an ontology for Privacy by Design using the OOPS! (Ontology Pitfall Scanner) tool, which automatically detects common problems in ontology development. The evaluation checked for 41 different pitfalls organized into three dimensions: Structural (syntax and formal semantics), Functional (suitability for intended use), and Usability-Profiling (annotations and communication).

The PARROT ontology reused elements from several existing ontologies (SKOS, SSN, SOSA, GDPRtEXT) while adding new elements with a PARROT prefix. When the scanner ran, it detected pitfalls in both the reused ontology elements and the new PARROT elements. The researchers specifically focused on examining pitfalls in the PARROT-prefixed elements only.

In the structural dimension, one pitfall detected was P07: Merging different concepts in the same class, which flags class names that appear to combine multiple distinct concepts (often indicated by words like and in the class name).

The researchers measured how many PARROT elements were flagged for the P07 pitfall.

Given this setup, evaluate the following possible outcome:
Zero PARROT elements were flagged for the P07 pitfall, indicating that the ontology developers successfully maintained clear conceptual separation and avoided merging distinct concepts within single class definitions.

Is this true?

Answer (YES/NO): NO